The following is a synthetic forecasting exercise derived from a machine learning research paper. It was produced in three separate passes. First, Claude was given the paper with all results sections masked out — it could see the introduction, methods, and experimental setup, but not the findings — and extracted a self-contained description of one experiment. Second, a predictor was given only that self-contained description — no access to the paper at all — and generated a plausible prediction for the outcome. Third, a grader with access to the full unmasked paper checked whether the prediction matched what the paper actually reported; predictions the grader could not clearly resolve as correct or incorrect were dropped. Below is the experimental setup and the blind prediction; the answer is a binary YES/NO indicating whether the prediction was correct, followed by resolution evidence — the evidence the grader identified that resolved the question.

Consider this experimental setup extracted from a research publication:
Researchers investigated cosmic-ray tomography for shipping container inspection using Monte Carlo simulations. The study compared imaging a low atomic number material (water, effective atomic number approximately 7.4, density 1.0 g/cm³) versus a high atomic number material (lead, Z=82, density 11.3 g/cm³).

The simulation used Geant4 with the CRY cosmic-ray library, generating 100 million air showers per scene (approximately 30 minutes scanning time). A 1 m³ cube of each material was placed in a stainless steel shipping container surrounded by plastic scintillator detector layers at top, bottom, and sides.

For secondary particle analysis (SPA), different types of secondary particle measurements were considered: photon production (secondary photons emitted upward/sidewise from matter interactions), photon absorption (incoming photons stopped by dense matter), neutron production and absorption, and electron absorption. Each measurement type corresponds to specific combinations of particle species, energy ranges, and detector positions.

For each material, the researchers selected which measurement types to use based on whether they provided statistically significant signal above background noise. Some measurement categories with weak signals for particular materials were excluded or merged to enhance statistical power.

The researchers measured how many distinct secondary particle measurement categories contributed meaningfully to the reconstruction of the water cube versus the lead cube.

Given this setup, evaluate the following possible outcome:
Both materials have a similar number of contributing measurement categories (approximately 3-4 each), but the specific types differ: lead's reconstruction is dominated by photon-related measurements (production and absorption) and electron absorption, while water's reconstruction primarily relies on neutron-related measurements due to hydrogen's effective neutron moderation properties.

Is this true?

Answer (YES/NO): NO